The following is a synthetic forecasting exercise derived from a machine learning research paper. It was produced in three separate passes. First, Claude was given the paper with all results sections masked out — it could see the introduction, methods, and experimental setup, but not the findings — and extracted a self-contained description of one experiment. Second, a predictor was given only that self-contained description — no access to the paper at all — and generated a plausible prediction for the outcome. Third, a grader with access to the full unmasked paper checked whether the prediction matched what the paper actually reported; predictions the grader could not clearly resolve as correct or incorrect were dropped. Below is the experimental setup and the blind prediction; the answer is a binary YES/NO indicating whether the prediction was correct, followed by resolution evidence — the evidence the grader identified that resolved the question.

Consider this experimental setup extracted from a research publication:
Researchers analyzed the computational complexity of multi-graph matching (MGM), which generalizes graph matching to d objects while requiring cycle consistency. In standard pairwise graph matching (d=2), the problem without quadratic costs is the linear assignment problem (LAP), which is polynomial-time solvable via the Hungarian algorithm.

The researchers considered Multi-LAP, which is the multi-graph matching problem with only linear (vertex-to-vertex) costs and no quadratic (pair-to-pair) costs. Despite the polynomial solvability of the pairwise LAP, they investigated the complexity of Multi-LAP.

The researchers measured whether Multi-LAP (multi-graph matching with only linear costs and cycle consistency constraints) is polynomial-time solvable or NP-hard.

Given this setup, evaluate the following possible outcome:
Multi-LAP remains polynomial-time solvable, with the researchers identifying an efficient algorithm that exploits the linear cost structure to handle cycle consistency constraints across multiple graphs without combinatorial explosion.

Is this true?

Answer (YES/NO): NO